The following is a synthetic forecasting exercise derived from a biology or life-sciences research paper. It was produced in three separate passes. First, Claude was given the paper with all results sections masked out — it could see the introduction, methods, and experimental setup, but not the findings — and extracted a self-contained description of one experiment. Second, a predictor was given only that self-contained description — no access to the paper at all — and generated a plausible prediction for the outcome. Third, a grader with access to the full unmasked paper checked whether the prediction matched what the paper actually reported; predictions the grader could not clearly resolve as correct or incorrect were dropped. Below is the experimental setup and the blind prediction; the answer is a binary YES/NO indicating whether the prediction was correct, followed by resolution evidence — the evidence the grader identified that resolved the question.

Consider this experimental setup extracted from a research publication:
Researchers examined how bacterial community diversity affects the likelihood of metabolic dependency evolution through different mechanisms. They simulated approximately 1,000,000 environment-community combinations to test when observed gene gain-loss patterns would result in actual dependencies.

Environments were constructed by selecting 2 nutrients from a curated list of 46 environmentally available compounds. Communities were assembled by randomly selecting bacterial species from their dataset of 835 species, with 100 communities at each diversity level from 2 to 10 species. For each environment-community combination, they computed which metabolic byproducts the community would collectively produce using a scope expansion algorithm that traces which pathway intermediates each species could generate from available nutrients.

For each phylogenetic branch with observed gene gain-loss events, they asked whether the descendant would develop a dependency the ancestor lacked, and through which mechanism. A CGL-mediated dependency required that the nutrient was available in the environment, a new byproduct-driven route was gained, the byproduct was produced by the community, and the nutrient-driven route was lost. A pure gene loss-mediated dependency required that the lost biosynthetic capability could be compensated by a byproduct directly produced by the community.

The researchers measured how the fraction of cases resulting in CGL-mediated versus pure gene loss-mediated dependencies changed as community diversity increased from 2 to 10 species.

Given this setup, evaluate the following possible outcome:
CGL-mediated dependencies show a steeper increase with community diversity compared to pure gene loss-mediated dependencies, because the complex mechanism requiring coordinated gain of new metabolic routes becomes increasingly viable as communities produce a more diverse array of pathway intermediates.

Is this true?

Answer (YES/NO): YES